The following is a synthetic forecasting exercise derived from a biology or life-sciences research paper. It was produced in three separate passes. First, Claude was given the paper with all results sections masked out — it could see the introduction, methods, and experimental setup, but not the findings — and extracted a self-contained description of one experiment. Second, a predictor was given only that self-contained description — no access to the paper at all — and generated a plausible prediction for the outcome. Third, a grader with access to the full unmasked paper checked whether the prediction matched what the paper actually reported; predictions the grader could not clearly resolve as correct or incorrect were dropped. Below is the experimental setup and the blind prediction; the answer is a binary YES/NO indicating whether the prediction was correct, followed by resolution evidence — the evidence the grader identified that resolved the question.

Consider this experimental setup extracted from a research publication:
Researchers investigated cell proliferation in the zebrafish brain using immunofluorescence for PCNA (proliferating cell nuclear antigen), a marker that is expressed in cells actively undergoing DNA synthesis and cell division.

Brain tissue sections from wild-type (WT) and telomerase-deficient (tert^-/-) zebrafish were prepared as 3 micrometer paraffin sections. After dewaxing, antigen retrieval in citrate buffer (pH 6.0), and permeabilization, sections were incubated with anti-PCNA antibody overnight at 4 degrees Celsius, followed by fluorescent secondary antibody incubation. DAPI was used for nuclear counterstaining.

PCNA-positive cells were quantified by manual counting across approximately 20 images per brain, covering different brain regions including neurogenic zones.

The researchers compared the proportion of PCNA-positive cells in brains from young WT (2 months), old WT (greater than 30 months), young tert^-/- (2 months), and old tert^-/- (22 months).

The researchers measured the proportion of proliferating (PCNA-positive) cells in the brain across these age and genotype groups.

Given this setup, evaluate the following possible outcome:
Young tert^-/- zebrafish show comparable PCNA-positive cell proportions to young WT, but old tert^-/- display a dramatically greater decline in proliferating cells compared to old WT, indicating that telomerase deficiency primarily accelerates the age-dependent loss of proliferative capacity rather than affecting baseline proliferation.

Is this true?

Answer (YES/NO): NO